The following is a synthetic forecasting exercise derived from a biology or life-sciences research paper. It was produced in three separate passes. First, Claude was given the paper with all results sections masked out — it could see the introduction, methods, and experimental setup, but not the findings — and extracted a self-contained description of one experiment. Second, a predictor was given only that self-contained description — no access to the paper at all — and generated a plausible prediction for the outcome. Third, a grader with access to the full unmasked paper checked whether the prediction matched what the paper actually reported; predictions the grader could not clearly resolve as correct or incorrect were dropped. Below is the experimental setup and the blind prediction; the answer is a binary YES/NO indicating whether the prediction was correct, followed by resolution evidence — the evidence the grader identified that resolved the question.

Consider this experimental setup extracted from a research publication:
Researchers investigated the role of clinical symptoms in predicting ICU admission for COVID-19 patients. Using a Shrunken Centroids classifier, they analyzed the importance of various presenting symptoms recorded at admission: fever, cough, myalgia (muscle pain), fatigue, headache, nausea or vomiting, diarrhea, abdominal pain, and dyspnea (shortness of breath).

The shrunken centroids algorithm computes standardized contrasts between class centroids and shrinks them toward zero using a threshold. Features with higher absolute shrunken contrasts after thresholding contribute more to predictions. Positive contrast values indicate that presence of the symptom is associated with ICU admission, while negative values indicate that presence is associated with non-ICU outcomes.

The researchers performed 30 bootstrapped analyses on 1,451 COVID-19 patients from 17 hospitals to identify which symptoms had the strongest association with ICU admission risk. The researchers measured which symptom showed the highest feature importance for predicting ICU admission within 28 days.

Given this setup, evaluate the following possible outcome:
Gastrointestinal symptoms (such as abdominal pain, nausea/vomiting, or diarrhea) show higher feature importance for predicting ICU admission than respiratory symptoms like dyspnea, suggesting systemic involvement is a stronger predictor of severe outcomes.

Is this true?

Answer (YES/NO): NO